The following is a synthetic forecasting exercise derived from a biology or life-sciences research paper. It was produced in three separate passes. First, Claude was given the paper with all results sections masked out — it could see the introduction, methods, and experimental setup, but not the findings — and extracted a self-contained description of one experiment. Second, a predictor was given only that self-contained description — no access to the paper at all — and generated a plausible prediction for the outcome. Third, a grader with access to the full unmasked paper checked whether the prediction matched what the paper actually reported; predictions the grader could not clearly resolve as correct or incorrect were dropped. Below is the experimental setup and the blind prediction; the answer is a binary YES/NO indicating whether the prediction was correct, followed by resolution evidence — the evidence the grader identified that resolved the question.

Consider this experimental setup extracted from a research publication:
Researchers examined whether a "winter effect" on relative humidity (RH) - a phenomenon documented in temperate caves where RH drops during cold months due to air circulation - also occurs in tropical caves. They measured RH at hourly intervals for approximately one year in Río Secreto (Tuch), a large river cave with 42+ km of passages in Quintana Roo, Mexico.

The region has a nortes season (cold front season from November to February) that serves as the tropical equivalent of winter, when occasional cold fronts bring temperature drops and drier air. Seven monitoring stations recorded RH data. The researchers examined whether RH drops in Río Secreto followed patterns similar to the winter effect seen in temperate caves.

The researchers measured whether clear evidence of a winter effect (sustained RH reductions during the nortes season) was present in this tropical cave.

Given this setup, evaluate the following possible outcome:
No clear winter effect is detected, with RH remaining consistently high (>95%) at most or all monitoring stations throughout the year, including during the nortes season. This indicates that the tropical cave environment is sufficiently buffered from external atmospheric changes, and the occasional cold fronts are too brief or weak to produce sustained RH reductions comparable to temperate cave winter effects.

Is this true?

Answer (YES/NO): YES